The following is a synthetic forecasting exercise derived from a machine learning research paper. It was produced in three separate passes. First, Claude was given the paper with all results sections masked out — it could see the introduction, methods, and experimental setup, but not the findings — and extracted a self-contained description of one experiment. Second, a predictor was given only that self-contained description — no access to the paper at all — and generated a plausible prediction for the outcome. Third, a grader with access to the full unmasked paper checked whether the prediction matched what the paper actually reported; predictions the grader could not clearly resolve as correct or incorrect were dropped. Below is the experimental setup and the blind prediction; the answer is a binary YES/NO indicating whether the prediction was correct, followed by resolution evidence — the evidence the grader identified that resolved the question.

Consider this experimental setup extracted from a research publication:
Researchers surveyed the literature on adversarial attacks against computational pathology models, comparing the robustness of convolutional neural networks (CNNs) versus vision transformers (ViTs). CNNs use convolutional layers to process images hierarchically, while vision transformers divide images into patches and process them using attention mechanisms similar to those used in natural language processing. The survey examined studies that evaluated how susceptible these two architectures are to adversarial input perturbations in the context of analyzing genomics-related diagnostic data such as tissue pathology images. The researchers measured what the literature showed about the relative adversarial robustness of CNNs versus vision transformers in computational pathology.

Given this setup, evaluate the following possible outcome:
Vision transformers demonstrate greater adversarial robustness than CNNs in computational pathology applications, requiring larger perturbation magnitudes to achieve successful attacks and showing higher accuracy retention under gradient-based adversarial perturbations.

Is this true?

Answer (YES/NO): YES